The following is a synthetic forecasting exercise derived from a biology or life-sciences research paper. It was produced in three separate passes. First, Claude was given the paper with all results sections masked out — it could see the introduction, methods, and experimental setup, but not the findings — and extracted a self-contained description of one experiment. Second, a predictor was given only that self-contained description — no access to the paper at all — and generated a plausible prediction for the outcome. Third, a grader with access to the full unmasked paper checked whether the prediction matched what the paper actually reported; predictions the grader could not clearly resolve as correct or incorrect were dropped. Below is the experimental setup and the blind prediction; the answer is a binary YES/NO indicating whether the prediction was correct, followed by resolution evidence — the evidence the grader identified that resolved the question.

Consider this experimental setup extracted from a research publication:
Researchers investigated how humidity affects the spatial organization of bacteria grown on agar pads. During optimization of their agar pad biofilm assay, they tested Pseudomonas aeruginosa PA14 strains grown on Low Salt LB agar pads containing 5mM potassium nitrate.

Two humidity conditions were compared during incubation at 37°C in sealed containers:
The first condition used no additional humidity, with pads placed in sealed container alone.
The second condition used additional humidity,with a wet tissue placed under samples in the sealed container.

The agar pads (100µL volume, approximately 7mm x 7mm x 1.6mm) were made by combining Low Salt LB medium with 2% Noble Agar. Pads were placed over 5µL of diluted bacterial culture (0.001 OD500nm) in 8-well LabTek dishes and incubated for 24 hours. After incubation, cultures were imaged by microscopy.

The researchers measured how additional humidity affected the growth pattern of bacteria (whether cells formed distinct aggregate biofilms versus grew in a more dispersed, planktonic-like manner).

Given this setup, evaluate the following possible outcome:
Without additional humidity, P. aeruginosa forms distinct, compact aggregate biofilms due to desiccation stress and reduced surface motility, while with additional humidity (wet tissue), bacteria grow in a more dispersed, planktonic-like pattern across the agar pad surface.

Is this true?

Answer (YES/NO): YES